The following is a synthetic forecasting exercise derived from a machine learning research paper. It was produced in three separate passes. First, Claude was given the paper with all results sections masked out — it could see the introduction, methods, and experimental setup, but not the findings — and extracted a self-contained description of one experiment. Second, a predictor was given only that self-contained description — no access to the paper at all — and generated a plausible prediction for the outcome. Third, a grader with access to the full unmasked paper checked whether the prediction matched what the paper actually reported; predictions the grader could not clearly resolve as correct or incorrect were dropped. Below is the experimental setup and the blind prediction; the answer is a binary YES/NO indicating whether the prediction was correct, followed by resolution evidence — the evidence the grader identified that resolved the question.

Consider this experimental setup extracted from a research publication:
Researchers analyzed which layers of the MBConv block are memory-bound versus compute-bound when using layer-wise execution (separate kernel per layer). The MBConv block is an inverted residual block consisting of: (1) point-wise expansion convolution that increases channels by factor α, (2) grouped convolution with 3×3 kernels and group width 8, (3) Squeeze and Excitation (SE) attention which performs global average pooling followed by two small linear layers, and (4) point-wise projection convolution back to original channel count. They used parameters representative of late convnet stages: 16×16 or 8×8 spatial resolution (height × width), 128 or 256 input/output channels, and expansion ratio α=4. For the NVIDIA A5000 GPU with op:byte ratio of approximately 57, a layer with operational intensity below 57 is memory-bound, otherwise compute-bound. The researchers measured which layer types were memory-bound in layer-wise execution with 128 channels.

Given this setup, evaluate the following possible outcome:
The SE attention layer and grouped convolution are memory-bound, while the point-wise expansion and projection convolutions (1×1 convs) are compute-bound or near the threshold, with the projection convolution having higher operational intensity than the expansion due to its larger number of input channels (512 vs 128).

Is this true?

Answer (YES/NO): NO